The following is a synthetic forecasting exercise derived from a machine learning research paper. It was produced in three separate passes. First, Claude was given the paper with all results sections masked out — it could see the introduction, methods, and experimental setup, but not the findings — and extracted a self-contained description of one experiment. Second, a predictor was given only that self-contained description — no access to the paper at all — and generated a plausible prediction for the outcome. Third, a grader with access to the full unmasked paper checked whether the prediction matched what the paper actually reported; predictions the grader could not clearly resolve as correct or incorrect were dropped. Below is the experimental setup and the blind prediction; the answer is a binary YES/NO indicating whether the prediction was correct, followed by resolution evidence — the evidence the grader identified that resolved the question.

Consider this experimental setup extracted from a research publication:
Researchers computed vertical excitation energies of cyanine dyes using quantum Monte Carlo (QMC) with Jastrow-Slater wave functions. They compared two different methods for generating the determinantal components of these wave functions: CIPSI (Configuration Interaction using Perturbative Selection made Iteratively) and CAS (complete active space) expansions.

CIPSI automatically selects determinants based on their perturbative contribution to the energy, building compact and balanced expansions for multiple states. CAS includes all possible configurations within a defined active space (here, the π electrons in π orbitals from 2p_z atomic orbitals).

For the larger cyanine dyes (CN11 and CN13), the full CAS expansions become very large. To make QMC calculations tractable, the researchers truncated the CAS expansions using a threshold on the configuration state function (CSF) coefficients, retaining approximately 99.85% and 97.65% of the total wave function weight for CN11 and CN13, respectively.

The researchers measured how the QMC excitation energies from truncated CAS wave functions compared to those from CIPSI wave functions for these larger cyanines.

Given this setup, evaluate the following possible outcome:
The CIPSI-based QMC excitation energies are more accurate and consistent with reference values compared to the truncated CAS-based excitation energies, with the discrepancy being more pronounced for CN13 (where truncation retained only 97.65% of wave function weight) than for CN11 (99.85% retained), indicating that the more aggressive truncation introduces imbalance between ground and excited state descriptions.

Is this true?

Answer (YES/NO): NO